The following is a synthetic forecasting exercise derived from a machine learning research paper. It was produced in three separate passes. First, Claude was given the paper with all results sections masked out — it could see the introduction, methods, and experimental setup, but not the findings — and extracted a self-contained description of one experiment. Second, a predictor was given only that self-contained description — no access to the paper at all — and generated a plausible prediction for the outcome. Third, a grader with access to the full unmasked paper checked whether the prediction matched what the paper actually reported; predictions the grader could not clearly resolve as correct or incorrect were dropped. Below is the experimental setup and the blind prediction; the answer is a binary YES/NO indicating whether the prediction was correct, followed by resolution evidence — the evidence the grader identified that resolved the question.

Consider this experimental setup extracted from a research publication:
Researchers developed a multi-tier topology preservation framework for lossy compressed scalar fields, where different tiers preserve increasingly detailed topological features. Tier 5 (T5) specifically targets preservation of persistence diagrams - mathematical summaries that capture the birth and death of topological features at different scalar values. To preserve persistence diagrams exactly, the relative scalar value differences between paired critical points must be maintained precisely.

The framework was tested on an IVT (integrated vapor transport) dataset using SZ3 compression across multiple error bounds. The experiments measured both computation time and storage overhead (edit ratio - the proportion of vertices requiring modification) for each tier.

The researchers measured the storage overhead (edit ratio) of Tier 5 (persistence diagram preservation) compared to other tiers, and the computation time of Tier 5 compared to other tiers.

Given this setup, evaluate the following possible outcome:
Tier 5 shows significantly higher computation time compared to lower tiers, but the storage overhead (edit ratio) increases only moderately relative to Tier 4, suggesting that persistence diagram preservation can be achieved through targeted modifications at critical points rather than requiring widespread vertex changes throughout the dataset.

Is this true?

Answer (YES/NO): NO